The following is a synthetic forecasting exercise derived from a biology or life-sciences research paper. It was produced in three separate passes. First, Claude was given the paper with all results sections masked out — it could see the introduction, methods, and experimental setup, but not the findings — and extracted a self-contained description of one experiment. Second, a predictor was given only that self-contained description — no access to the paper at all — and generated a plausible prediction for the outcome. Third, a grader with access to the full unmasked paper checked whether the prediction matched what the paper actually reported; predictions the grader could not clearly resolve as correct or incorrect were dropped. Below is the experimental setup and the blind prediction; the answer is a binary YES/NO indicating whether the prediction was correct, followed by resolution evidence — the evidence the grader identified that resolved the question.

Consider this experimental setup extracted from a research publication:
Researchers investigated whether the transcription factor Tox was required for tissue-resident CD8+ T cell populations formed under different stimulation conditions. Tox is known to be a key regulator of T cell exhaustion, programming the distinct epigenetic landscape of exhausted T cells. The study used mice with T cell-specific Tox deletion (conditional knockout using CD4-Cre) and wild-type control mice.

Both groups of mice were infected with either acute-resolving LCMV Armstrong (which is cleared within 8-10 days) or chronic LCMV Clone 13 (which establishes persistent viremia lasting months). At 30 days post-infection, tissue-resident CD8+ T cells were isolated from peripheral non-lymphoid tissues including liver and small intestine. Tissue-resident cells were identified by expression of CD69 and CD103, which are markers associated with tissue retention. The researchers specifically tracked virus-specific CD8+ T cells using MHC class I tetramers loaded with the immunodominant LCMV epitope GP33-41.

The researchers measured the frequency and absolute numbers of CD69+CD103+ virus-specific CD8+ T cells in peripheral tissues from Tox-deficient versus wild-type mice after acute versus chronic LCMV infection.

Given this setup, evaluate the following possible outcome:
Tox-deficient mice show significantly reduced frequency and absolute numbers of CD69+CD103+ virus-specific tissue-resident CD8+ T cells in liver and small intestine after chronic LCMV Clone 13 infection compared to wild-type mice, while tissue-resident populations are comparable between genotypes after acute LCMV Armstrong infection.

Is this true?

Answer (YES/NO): YES